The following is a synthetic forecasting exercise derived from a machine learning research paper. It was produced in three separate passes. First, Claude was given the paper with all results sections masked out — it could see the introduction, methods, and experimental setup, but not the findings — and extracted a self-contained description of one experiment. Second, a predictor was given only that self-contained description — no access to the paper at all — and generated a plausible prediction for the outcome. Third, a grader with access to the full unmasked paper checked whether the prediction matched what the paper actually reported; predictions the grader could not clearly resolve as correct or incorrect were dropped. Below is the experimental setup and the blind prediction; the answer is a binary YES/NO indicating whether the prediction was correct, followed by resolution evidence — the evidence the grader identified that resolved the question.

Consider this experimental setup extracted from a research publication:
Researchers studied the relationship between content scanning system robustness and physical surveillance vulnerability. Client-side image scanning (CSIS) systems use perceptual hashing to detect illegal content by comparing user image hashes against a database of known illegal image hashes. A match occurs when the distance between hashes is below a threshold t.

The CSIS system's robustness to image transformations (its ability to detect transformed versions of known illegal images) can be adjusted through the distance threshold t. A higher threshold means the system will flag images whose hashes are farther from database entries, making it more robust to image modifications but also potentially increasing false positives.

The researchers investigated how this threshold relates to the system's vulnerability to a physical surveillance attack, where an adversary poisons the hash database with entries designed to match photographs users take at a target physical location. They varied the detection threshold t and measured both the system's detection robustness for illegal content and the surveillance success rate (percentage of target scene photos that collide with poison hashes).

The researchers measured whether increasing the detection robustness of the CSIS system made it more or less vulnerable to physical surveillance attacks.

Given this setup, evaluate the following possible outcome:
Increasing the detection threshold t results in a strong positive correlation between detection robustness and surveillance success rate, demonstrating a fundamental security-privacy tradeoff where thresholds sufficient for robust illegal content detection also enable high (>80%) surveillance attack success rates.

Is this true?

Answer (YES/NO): NO